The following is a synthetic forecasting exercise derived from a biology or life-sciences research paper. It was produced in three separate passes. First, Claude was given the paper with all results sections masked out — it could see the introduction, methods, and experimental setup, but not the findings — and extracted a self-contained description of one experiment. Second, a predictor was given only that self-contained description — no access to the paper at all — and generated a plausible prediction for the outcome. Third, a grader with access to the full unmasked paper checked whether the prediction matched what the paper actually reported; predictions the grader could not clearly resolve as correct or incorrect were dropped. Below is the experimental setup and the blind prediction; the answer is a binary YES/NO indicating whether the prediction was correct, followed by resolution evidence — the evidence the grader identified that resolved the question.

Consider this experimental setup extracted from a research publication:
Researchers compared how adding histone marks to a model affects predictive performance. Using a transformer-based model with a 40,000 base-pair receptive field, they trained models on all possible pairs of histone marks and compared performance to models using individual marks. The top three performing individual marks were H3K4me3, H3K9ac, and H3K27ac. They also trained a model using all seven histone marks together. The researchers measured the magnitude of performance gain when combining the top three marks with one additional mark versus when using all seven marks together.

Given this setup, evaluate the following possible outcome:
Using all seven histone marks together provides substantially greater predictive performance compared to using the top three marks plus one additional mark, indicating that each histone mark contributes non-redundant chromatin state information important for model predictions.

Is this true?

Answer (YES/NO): NO